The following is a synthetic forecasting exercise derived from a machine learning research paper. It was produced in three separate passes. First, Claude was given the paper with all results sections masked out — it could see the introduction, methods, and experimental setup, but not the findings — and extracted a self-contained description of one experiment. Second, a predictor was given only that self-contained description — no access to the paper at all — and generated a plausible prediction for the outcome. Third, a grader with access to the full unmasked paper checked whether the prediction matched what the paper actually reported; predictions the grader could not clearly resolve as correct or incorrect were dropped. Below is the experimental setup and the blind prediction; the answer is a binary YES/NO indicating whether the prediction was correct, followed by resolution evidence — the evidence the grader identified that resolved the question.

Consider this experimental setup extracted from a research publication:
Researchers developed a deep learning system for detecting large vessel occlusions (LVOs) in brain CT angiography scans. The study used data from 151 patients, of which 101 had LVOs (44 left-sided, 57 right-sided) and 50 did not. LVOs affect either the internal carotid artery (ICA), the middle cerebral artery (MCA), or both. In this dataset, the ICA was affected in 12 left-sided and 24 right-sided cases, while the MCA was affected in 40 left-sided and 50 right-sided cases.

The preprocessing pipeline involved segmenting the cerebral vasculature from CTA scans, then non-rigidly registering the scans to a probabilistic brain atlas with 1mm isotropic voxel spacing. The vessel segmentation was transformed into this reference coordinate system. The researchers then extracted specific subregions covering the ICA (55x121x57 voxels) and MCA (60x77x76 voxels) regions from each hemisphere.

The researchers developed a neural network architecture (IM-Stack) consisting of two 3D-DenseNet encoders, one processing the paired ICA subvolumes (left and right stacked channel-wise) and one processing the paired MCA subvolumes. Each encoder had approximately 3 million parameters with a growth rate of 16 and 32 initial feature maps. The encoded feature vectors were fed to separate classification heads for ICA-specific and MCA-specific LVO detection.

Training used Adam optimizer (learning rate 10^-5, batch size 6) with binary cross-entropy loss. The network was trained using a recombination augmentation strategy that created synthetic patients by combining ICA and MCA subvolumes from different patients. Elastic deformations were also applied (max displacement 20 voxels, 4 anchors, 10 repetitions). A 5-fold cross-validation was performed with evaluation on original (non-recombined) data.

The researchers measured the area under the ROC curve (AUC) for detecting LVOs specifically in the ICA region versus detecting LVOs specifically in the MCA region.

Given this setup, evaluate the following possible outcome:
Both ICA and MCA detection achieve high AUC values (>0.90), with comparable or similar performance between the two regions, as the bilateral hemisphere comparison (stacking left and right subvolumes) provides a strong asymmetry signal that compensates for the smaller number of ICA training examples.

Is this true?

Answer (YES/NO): YES